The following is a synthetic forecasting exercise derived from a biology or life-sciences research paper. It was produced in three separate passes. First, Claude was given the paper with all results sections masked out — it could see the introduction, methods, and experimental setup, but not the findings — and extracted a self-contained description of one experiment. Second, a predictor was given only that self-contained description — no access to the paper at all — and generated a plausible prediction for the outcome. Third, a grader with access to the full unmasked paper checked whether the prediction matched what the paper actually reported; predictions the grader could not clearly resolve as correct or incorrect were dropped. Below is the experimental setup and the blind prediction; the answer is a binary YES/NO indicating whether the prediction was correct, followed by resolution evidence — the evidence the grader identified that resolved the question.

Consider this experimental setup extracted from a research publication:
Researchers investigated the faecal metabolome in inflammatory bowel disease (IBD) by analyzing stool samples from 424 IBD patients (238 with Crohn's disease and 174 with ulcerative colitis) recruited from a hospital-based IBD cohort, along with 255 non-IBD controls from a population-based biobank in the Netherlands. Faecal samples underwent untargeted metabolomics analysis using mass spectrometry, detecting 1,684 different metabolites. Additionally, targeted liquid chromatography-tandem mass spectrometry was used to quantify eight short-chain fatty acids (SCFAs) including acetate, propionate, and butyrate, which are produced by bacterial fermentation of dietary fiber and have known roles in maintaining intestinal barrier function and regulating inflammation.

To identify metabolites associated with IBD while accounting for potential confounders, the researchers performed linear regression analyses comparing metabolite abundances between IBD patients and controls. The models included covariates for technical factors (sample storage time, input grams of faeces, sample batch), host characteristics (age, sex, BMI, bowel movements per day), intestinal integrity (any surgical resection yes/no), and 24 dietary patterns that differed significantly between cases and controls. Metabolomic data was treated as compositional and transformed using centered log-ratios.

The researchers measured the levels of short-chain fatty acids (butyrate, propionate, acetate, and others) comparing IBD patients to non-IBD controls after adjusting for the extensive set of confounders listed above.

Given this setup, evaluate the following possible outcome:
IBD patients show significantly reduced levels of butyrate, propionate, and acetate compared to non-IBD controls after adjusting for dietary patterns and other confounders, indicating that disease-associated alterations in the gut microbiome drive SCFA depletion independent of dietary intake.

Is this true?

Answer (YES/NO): NO